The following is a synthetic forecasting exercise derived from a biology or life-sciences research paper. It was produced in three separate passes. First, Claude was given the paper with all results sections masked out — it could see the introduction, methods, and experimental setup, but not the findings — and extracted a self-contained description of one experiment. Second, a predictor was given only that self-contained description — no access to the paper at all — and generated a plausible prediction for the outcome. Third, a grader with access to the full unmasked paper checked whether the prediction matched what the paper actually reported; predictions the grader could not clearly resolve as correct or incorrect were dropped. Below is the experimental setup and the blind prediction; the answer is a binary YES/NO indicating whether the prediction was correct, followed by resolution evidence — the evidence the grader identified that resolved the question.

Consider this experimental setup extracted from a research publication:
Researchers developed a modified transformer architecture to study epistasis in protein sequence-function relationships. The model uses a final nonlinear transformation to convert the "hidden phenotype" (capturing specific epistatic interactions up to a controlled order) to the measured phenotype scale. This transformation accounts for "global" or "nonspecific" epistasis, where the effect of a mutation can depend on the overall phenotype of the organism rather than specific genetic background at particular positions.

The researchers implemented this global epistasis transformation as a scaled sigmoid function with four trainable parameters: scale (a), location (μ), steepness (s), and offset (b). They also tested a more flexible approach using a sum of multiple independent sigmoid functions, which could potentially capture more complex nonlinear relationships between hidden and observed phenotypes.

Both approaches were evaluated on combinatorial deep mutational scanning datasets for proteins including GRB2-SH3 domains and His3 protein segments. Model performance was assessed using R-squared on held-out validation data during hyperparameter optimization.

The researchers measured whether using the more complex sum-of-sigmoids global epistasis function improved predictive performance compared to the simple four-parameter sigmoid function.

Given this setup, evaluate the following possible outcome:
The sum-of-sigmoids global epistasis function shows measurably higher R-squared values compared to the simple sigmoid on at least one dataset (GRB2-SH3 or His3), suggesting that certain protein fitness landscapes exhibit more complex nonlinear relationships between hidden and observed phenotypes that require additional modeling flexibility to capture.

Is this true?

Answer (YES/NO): NO